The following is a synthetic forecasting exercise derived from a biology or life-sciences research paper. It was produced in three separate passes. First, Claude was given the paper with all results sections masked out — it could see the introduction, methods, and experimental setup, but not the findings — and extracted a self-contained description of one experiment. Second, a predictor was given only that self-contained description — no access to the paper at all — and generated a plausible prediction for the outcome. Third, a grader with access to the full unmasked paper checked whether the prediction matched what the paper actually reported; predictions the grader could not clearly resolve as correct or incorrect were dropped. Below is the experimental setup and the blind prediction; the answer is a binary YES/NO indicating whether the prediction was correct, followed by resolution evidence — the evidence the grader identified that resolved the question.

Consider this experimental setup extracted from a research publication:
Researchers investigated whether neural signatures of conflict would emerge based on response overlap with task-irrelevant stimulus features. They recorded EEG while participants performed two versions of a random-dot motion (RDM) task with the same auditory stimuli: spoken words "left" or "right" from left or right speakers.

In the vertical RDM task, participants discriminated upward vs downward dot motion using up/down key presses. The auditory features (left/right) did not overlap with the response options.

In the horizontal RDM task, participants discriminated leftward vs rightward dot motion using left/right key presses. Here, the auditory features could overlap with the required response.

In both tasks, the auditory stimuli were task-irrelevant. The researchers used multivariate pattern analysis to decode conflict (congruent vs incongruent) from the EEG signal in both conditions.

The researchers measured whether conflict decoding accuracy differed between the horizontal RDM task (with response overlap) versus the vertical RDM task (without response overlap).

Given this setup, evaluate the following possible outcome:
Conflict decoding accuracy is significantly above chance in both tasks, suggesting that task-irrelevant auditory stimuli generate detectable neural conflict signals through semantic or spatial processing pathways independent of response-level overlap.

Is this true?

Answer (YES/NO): NO